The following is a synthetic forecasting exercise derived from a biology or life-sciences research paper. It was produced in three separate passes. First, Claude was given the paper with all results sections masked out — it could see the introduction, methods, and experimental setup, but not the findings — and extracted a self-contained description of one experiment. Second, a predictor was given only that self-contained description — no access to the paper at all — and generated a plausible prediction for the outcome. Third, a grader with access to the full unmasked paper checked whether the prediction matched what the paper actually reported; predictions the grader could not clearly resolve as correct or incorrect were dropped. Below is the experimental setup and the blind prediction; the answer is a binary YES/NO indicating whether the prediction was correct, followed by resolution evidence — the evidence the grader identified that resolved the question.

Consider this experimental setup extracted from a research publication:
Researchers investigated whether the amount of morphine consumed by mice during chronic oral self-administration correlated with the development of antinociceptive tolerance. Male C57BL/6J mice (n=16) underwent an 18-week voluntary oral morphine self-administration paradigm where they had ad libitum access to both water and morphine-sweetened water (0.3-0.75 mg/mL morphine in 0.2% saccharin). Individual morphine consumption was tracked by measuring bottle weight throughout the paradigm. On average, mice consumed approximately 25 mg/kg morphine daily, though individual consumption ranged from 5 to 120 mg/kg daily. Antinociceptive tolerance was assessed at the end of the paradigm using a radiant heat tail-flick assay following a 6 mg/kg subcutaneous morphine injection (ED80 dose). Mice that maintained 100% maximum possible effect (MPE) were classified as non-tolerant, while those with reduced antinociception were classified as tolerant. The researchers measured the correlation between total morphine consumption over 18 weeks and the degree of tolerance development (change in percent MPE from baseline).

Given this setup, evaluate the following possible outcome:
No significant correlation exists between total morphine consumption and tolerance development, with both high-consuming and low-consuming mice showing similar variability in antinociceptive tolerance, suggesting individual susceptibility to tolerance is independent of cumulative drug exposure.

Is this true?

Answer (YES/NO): YES